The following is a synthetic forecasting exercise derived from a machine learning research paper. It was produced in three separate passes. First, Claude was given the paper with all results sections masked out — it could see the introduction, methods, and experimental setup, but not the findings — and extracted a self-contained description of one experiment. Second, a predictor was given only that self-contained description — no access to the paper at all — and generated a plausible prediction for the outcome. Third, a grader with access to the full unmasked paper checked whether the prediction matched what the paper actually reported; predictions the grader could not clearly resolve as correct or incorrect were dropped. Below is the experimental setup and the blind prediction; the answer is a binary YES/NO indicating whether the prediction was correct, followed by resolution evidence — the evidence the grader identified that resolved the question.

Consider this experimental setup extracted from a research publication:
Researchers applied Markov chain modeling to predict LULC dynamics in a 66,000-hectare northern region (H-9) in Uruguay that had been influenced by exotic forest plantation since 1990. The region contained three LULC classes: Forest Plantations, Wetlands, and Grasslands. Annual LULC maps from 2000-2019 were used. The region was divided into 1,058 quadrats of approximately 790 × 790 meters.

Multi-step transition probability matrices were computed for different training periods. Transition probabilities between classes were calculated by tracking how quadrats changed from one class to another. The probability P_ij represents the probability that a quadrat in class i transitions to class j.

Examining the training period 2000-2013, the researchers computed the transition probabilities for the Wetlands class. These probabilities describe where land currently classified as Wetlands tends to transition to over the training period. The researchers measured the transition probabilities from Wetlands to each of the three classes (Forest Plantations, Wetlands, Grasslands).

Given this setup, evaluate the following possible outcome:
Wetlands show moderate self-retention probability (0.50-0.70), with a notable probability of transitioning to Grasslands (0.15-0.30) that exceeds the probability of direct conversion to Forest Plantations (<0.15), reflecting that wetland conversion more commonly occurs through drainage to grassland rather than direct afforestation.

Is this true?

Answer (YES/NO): NO